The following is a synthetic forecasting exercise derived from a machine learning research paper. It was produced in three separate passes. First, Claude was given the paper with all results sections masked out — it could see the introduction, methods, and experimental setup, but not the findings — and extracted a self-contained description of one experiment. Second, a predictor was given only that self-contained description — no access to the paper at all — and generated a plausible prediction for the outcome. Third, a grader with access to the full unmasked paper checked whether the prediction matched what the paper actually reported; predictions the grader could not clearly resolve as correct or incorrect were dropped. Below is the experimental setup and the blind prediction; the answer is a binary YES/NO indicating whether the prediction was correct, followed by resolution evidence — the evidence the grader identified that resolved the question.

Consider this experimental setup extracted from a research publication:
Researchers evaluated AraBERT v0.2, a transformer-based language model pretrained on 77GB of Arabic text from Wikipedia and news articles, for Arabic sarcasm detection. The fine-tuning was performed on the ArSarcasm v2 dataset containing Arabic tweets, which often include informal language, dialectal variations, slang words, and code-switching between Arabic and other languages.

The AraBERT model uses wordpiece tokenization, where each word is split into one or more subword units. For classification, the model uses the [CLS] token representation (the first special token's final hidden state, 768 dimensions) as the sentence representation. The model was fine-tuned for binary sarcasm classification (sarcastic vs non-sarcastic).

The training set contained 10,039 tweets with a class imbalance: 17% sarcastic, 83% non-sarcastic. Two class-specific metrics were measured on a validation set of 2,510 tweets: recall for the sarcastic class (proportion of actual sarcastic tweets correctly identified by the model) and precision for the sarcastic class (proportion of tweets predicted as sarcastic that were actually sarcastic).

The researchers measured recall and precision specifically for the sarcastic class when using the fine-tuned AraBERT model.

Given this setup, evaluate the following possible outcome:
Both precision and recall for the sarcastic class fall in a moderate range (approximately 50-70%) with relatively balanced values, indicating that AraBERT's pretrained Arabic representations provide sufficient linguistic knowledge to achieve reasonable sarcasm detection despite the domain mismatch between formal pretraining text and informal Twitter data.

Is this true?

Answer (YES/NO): NO